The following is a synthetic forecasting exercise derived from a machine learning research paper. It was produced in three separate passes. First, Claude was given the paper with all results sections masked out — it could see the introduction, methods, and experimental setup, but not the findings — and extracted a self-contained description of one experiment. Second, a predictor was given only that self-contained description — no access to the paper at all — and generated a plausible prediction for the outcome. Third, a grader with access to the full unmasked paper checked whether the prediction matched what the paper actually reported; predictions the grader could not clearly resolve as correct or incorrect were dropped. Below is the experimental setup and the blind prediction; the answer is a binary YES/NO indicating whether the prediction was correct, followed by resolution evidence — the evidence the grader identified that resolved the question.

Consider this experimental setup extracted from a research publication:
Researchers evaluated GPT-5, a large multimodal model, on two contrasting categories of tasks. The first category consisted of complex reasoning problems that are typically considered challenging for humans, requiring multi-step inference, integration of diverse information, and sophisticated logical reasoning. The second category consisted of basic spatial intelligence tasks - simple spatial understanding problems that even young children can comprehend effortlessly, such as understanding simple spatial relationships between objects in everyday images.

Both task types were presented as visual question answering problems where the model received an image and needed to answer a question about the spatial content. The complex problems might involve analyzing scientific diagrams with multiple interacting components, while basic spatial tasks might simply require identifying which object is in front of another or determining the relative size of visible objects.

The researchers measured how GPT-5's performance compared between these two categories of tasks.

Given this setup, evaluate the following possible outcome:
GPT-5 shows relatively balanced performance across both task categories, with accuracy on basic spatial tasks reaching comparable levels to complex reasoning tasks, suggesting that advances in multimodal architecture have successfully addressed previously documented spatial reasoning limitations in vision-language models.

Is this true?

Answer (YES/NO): NO